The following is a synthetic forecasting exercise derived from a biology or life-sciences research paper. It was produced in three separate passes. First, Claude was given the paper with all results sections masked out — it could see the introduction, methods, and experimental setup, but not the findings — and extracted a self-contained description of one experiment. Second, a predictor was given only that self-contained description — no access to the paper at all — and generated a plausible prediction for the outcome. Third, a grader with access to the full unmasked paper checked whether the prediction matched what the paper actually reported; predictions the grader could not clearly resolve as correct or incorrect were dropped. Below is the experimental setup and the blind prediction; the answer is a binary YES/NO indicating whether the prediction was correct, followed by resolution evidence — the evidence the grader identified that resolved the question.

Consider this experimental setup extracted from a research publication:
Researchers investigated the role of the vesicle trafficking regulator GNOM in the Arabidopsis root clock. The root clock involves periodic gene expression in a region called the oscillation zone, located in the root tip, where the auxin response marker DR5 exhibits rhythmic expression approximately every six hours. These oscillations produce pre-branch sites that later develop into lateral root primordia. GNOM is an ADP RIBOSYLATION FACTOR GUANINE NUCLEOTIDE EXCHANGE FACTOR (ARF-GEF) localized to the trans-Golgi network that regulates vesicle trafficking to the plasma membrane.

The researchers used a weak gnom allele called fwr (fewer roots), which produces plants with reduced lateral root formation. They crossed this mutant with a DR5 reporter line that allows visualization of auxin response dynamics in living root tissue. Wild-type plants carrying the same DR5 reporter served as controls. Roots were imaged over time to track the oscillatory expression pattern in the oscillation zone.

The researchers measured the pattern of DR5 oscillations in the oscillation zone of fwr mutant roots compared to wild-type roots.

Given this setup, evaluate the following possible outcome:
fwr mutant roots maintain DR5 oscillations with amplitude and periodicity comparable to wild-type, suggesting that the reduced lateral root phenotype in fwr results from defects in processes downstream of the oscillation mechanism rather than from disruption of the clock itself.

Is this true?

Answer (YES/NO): NO